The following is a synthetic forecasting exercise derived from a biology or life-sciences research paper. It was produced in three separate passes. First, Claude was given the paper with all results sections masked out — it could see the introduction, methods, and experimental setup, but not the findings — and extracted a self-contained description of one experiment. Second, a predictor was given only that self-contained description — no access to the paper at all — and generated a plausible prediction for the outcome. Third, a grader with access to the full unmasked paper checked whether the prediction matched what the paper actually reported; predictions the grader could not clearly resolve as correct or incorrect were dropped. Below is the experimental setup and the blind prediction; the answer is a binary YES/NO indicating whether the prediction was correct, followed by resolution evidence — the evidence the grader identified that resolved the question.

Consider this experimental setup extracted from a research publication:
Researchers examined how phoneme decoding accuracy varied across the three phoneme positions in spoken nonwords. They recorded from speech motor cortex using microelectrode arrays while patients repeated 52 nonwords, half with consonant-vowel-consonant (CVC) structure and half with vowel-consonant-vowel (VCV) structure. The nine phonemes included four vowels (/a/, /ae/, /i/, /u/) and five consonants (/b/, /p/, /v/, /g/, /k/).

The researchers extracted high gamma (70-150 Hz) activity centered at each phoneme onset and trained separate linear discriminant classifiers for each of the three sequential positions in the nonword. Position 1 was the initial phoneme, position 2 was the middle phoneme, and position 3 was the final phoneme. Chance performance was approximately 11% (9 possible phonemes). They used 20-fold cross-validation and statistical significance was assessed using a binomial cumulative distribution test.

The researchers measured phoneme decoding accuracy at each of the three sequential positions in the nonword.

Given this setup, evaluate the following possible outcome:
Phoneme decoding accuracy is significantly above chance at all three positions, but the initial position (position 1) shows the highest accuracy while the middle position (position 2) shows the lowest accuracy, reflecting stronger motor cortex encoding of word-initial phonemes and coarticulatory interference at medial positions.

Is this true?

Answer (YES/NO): NO